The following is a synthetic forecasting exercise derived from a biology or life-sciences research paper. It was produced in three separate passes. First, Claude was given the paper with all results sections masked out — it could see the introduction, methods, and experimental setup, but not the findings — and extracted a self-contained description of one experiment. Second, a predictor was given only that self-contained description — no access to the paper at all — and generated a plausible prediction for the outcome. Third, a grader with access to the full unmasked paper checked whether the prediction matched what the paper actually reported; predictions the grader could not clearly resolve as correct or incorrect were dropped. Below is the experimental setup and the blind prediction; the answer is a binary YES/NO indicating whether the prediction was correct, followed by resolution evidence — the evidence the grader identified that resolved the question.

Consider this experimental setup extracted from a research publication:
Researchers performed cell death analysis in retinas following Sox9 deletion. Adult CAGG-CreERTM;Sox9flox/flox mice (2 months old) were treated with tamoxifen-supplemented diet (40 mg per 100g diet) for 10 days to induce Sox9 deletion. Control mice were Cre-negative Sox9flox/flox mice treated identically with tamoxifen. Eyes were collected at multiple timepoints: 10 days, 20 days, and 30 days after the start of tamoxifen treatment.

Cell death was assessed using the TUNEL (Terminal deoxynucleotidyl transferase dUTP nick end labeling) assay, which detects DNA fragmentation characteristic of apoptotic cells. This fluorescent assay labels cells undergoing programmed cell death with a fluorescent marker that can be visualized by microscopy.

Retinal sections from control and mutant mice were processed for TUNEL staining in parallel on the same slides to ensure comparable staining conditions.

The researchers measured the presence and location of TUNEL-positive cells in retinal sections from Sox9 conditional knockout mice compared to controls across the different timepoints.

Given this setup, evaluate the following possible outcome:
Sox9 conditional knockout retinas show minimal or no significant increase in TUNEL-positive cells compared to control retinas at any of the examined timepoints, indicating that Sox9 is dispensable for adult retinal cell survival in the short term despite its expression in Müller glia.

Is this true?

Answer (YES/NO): NO